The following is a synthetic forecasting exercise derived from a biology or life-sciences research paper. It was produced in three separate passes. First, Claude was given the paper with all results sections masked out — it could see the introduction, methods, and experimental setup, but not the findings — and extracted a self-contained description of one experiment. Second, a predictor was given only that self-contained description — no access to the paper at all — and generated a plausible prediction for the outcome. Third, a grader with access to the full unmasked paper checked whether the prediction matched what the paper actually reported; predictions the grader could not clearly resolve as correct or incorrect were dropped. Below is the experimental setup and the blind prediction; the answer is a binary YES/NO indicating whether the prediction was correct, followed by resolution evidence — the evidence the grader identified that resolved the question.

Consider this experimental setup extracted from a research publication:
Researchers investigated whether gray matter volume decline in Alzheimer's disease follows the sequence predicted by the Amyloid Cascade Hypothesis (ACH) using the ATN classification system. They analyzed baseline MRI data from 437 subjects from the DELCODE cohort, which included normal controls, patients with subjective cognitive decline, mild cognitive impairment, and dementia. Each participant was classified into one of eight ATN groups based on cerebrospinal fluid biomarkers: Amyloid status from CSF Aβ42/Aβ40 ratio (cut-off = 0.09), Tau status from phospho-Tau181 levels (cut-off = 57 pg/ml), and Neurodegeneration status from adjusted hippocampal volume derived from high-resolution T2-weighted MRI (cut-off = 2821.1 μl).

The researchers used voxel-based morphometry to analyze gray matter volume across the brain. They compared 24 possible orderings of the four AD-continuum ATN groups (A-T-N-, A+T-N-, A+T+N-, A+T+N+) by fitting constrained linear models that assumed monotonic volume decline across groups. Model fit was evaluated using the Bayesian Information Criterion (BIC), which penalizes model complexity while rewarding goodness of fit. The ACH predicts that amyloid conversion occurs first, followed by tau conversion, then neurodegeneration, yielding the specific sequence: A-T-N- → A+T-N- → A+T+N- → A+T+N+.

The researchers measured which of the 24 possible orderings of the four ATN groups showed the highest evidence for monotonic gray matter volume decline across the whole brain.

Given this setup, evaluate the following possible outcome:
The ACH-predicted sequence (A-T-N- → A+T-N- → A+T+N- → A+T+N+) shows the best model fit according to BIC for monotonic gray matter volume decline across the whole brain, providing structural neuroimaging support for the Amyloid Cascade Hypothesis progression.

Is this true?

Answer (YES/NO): NO